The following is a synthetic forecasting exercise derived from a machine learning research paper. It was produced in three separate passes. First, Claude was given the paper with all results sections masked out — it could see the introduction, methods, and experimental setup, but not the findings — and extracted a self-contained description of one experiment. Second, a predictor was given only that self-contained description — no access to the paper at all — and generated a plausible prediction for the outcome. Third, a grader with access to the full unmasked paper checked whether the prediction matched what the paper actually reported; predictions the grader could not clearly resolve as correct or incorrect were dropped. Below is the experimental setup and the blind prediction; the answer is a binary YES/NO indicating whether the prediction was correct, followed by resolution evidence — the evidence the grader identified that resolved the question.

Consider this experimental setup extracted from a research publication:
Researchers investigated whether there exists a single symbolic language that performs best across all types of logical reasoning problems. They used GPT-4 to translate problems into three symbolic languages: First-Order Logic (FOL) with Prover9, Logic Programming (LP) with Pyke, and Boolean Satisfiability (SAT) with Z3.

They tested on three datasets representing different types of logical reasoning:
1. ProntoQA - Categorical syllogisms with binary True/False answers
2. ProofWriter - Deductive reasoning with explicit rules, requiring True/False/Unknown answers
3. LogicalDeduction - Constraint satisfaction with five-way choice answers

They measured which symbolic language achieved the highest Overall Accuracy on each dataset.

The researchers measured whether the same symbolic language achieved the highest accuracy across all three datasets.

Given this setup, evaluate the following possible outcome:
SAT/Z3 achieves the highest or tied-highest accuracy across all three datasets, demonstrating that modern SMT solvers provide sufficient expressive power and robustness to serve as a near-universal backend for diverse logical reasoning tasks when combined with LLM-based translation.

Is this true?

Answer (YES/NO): NO